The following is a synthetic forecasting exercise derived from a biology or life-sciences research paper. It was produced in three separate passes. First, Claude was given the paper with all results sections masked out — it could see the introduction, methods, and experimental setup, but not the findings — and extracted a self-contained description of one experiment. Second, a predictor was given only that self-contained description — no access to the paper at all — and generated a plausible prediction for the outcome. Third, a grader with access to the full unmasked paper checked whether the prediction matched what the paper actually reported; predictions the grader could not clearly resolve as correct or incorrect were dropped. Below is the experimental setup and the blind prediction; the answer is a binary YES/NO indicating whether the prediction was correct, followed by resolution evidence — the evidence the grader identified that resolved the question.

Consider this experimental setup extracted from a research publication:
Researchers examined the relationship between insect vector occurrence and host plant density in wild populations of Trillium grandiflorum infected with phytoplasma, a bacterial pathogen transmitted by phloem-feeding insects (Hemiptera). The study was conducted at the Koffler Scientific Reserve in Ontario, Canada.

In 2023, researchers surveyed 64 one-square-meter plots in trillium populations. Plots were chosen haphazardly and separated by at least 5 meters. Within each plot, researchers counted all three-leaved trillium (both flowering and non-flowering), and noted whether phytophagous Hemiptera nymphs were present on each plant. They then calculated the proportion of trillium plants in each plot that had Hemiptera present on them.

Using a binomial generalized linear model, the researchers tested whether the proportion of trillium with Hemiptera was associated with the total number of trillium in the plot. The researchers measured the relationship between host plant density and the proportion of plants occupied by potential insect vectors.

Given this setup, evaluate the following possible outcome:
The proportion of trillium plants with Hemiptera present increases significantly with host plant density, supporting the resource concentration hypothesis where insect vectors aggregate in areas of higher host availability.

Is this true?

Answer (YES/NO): NO